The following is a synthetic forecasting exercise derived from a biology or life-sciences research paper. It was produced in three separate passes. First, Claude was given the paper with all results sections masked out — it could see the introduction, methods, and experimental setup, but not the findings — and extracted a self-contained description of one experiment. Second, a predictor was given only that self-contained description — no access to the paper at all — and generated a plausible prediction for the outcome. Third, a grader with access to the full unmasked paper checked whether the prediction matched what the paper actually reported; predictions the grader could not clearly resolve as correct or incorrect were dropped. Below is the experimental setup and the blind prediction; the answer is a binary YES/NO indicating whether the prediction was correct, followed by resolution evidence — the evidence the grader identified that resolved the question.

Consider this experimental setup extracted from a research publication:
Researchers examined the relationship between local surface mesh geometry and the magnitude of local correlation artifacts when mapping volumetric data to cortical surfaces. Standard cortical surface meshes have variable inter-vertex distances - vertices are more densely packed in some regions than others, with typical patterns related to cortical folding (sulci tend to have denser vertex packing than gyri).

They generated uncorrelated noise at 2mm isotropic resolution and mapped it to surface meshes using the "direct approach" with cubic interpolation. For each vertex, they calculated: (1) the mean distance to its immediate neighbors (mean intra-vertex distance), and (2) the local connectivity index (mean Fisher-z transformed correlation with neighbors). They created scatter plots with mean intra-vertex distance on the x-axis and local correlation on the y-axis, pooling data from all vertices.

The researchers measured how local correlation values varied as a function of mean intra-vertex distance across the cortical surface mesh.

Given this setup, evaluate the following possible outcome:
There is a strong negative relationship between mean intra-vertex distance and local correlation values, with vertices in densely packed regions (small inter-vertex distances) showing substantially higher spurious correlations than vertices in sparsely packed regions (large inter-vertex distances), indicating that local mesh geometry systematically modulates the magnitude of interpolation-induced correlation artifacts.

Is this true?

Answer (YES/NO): YES